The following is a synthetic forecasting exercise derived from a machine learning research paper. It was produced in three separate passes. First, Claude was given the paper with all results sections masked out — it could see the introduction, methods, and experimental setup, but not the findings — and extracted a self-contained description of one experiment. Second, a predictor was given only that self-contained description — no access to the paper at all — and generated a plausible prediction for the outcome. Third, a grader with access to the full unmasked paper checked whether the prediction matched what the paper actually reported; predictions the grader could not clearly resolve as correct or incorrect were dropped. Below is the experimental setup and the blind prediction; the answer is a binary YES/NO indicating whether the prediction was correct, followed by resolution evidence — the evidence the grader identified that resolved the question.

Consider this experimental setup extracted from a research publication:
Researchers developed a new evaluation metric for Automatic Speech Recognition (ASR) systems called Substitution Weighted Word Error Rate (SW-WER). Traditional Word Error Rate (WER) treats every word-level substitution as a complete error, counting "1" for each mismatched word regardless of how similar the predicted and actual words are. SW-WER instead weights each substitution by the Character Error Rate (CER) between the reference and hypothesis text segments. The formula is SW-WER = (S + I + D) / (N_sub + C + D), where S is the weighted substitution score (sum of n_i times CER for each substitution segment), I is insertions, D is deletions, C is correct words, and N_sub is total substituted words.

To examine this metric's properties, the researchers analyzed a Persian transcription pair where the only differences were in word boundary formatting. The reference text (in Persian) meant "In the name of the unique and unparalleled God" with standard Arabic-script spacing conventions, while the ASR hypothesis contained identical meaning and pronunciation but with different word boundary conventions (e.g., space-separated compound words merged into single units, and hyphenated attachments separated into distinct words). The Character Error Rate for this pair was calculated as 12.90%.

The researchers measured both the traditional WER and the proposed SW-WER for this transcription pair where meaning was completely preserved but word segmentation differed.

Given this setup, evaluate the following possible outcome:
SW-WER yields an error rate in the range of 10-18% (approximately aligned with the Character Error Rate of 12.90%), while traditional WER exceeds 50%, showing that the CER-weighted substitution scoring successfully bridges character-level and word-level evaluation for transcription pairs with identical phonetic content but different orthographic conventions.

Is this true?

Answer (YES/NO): NO